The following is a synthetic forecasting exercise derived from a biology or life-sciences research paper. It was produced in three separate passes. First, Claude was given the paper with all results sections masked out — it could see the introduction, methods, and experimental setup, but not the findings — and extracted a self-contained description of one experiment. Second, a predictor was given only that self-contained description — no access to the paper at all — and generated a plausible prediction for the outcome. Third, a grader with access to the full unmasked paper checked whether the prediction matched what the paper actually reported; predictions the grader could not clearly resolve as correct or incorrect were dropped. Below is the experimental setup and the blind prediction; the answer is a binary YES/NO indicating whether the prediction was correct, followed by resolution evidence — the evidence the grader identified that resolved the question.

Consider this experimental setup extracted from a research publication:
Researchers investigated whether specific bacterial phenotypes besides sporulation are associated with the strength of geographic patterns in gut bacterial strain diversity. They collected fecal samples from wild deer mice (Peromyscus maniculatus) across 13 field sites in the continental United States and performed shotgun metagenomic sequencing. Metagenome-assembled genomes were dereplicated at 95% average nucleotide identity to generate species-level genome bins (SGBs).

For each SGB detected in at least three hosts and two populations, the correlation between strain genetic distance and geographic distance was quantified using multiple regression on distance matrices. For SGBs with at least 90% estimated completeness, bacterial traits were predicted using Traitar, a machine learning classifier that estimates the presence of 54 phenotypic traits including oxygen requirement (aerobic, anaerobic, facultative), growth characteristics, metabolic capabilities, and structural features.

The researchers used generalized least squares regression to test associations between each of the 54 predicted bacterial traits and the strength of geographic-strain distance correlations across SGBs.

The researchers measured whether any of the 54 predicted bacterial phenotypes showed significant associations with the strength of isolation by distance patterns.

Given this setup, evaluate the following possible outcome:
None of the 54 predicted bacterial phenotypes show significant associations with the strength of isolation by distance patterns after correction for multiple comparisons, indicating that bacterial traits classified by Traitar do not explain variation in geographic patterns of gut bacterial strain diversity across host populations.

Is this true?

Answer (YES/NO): NO